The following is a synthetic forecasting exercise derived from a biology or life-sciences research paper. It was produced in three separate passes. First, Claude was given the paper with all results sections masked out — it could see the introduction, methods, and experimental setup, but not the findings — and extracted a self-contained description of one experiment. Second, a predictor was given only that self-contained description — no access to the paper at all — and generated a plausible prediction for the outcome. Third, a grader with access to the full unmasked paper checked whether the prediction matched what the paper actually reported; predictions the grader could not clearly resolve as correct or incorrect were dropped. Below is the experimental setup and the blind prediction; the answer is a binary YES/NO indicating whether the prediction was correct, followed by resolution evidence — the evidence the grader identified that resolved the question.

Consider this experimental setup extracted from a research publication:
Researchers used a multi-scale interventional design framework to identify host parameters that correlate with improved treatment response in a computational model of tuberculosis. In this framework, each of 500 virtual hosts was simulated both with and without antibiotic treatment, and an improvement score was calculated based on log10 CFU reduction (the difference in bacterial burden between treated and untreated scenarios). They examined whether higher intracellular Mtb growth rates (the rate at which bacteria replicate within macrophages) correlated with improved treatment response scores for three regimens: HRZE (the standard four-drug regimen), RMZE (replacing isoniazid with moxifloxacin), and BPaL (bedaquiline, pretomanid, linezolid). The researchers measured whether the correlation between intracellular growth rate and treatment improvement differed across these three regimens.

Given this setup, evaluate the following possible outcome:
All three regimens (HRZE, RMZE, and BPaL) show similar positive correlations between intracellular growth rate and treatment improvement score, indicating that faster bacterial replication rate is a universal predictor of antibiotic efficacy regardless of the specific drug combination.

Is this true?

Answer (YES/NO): NO